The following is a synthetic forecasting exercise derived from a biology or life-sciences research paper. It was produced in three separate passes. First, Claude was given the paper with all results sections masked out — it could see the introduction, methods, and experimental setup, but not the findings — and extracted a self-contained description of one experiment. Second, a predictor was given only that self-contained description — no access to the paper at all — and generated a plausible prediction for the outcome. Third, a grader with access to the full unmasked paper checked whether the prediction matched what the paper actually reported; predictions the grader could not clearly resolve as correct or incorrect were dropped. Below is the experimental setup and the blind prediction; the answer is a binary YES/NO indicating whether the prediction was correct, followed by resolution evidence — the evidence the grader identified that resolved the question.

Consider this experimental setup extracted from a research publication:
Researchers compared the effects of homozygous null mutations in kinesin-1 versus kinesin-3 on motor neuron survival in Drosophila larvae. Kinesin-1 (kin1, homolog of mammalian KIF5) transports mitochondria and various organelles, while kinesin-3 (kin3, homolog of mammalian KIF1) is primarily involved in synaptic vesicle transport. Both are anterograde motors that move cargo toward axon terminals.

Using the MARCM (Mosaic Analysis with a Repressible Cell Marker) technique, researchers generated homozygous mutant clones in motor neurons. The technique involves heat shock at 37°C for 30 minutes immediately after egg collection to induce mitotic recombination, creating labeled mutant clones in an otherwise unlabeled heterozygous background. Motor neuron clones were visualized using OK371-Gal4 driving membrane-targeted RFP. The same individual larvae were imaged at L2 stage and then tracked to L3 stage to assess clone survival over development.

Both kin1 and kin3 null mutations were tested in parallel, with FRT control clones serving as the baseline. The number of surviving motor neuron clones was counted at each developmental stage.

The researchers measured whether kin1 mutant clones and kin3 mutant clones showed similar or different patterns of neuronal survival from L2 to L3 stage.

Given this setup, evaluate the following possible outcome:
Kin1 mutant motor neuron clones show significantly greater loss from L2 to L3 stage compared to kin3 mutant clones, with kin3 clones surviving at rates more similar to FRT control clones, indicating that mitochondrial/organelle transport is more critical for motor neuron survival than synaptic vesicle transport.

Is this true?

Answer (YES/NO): YES